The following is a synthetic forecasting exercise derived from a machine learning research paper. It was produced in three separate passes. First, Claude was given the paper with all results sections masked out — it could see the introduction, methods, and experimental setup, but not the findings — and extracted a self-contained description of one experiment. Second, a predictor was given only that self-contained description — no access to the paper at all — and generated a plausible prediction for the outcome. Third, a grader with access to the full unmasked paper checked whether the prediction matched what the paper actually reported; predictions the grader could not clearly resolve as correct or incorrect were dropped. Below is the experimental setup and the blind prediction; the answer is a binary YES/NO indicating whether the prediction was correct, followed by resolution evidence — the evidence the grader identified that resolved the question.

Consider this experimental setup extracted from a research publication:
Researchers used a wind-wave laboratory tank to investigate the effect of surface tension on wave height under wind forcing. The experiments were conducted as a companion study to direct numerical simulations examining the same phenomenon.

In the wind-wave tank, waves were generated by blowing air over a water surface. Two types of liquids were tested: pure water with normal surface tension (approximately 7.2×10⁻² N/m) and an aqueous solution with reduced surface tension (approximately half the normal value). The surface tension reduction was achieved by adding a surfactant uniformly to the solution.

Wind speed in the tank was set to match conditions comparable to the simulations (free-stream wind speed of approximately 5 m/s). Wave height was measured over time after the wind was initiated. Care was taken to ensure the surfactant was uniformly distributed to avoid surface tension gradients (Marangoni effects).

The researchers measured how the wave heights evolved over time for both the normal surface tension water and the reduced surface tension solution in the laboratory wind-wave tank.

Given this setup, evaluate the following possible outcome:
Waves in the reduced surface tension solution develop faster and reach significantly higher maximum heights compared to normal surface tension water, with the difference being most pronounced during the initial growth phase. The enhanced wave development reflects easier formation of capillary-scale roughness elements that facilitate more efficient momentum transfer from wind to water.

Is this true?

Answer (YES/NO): NO